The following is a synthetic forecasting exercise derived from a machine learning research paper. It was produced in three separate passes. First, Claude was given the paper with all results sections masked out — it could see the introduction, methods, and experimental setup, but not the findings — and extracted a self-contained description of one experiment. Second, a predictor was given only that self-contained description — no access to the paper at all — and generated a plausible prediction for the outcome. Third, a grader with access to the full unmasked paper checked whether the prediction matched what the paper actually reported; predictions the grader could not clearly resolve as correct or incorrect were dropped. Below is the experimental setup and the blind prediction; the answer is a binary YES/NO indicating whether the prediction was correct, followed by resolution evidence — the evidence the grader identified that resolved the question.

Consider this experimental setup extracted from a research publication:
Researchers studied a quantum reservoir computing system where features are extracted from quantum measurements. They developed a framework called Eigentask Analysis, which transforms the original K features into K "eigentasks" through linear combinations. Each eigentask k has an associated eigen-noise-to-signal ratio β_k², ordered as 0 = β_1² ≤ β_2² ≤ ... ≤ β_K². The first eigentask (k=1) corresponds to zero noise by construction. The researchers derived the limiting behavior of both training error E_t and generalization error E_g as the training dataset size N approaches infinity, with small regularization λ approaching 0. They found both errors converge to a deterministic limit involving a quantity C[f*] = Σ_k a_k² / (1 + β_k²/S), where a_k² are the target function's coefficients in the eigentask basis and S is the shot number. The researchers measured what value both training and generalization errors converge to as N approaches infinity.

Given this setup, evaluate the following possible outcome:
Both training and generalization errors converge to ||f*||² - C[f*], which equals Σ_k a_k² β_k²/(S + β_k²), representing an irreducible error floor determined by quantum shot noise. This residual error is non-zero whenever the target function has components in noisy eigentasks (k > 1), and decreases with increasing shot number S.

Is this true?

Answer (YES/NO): NO